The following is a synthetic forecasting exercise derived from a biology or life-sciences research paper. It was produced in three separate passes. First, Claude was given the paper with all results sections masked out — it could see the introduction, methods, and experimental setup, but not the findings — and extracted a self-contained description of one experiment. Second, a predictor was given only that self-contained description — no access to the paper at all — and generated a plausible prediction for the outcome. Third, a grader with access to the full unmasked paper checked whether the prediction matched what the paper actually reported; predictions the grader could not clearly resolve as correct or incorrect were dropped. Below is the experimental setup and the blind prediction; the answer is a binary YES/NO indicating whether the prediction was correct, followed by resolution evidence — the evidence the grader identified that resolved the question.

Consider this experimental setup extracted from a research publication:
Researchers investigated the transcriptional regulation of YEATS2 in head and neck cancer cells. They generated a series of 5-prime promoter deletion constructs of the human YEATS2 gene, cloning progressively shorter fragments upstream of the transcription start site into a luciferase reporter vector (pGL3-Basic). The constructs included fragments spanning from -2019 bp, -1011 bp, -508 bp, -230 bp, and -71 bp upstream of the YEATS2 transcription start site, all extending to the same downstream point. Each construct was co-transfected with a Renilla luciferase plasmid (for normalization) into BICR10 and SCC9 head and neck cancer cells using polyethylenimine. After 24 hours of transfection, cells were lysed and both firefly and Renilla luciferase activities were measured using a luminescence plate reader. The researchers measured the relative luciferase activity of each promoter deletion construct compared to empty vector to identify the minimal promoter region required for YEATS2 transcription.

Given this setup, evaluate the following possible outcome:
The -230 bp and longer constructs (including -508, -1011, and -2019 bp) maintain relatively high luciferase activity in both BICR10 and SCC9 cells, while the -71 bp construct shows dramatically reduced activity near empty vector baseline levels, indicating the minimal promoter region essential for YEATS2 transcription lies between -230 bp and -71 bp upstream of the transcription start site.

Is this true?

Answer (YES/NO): NO